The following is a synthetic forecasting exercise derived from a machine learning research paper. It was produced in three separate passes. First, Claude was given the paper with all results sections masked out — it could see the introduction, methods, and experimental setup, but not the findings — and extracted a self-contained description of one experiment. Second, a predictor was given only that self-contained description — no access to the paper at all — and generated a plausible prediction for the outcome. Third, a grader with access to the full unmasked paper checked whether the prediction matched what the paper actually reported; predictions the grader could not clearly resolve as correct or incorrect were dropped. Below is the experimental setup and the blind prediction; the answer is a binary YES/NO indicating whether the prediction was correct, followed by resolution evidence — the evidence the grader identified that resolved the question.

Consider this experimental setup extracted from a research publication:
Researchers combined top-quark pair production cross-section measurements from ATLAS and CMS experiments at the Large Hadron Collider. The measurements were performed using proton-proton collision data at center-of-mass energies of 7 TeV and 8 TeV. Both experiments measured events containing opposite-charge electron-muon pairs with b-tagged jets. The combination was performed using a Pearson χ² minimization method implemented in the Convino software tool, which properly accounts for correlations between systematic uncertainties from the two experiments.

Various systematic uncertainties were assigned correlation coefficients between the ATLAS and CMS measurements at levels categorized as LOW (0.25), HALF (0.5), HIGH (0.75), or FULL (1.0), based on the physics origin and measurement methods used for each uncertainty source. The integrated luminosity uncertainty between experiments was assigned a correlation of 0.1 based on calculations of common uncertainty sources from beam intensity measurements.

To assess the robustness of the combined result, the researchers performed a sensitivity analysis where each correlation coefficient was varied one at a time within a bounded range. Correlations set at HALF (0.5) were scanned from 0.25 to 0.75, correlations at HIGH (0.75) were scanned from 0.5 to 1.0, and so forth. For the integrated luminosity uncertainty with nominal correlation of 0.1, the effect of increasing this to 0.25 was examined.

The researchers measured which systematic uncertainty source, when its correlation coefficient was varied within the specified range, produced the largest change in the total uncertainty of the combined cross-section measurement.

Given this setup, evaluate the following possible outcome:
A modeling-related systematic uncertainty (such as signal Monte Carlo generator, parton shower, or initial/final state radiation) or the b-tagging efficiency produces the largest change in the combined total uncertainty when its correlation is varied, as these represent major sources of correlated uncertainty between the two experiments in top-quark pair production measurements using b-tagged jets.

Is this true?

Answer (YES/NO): NO